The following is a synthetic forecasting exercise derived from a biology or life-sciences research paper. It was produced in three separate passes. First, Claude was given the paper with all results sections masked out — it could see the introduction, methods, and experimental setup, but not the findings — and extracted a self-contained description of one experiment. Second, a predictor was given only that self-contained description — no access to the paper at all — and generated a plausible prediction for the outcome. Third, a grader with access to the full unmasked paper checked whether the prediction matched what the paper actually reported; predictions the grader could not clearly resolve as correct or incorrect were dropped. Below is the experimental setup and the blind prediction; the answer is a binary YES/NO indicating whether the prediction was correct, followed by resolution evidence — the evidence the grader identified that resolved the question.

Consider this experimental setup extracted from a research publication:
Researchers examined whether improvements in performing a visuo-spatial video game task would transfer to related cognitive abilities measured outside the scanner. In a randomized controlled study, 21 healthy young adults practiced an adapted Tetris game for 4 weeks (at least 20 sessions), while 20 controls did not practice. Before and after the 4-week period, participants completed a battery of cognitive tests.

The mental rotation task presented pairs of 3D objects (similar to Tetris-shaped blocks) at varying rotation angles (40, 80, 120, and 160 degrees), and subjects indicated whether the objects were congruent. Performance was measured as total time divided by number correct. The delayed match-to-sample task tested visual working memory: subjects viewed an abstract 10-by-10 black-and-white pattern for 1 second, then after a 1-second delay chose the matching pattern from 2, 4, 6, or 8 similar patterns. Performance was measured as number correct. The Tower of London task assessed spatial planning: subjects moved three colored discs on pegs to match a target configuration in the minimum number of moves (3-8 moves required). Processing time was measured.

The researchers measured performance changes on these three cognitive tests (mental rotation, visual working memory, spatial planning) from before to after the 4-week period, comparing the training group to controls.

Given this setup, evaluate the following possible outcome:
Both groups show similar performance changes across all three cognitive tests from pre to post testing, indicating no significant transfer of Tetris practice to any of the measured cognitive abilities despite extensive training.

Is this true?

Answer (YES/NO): NO